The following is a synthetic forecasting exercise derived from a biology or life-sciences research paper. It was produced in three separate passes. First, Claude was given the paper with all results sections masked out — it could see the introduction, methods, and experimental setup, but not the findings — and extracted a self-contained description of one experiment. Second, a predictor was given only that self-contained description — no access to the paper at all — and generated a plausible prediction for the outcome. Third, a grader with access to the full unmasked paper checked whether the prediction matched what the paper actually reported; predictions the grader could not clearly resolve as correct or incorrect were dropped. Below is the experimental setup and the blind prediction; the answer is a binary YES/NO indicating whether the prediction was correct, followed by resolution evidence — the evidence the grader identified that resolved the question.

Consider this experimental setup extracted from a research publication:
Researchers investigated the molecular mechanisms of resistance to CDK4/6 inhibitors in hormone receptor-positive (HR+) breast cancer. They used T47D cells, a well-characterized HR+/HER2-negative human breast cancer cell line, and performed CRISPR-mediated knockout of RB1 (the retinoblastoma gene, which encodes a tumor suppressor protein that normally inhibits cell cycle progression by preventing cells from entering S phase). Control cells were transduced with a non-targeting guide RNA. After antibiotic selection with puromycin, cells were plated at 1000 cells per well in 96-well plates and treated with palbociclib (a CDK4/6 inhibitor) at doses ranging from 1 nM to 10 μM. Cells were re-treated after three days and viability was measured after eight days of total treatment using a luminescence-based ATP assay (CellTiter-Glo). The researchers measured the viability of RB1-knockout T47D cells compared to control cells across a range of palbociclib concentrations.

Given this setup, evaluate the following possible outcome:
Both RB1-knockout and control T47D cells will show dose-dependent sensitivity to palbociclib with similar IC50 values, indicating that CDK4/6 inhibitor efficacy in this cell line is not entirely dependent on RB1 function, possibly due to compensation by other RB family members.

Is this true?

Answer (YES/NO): NO